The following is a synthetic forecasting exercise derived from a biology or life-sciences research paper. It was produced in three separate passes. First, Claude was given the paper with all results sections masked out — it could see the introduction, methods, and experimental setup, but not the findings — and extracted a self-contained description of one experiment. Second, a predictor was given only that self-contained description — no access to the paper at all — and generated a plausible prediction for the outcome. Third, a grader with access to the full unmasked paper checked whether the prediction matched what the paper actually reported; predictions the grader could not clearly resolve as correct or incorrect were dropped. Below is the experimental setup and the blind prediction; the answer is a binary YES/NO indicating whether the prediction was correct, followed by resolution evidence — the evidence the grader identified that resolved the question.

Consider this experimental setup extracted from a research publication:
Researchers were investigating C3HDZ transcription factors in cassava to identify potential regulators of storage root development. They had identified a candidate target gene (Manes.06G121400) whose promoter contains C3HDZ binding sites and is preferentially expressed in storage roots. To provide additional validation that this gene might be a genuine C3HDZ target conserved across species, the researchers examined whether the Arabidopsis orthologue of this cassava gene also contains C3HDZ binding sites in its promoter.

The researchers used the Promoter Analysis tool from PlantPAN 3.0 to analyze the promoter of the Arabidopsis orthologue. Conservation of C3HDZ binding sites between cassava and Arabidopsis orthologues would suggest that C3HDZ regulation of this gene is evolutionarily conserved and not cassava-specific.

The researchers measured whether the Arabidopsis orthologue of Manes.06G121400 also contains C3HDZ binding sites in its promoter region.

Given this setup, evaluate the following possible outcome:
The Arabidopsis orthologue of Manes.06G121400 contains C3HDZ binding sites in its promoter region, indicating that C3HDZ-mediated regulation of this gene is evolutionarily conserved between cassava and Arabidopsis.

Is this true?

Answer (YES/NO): YES